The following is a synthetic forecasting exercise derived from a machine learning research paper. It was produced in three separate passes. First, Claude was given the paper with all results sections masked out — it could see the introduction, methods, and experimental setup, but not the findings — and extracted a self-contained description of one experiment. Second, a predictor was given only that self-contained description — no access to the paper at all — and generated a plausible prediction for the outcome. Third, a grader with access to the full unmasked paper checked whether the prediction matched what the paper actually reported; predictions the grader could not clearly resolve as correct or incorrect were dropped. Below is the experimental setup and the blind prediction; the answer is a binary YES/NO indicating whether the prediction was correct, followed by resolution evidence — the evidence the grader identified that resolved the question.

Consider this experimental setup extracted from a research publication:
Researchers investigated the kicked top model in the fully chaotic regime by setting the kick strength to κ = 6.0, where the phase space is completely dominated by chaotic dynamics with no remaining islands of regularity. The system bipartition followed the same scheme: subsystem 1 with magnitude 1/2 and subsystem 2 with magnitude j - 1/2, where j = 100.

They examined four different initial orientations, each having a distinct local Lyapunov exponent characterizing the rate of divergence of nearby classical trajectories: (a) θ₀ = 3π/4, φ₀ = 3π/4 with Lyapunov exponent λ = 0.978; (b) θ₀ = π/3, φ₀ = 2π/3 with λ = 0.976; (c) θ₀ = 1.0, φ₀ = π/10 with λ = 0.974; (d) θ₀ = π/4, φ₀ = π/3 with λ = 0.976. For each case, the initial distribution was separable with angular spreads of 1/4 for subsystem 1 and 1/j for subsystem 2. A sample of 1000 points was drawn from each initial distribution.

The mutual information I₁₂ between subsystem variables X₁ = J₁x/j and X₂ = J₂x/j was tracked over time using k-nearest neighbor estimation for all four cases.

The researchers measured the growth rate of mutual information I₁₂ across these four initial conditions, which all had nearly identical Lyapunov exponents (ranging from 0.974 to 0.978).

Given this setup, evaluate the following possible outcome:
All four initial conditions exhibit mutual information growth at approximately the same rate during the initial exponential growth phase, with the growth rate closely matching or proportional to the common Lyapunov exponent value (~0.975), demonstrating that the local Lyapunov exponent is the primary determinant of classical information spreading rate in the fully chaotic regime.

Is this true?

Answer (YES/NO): YES